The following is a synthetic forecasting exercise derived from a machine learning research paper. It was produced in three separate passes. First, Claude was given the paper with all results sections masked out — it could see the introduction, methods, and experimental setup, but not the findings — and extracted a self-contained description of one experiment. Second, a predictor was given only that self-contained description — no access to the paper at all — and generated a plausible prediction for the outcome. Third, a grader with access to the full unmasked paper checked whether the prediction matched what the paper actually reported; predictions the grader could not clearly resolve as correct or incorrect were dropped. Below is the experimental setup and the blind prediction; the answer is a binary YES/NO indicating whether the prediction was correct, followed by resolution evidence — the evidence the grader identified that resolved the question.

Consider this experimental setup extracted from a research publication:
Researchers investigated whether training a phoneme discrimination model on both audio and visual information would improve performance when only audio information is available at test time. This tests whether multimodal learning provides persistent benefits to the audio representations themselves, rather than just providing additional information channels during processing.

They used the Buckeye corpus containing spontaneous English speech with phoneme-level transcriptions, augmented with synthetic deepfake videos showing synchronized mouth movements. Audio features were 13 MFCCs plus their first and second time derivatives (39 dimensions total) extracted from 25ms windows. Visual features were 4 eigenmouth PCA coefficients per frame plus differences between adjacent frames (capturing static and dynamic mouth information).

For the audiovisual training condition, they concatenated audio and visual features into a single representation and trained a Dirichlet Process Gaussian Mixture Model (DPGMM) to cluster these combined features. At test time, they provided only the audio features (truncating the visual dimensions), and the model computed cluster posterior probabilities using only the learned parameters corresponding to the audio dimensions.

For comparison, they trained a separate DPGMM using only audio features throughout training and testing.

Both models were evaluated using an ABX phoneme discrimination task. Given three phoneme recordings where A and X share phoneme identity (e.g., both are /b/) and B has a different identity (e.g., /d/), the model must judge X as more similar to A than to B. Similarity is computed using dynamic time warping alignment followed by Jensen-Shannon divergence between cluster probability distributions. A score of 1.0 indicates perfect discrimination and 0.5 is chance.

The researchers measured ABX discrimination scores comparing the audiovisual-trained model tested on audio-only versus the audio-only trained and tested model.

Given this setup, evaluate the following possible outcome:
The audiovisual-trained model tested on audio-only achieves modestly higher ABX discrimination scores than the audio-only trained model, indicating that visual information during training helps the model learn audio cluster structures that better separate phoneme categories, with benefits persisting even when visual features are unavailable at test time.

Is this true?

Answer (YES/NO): YES